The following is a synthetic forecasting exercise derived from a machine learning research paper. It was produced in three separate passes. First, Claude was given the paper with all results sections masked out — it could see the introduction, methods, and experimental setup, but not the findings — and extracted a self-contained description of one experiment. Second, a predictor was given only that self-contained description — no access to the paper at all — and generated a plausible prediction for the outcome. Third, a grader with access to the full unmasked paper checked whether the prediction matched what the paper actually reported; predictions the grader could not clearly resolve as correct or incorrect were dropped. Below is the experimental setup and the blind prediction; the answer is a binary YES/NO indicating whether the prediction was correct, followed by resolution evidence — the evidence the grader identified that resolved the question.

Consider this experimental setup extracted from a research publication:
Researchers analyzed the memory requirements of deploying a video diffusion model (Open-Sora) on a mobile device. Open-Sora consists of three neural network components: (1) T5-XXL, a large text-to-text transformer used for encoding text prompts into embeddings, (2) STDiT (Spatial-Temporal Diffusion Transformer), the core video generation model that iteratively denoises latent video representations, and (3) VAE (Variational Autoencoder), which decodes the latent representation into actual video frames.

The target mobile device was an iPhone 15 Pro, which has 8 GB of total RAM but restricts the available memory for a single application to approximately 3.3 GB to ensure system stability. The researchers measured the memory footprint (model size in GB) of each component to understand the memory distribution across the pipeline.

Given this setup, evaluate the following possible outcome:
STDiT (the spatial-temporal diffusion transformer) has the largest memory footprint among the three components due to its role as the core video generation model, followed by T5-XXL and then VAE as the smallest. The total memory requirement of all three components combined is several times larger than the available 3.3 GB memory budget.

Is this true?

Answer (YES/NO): NO